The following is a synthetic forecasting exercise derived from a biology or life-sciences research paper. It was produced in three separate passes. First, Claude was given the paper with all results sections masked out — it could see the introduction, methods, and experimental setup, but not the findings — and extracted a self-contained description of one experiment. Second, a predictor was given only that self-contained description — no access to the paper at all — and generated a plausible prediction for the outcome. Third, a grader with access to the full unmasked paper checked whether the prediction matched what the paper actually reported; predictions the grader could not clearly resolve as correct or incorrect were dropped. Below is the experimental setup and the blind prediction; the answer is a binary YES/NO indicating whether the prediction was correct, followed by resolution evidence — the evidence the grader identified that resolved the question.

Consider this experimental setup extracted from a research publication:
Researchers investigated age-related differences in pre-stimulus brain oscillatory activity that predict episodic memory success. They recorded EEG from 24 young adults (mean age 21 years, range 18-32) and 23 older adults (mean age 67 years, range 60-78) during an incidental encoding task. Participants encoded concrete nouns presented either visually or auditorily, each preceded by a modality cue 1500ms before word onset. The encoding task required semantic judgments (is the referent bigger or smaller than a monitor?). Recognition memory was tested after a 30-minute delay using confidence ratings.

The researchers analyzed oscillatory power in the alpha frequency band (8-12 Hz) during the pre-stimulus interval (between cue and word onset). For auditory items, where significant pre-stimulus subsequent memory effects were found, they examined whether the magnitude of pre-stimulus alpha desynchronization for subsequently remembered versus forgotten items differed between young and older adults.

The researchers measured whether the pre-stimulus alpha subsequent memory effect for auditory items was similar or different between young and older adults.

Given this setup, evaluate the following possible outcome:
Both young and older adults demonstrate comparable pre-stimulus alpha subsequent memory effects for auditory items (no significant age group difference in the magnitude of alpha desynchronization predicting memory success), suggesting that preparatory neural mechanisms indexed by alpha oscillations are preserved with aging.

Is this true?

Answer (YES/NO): YES